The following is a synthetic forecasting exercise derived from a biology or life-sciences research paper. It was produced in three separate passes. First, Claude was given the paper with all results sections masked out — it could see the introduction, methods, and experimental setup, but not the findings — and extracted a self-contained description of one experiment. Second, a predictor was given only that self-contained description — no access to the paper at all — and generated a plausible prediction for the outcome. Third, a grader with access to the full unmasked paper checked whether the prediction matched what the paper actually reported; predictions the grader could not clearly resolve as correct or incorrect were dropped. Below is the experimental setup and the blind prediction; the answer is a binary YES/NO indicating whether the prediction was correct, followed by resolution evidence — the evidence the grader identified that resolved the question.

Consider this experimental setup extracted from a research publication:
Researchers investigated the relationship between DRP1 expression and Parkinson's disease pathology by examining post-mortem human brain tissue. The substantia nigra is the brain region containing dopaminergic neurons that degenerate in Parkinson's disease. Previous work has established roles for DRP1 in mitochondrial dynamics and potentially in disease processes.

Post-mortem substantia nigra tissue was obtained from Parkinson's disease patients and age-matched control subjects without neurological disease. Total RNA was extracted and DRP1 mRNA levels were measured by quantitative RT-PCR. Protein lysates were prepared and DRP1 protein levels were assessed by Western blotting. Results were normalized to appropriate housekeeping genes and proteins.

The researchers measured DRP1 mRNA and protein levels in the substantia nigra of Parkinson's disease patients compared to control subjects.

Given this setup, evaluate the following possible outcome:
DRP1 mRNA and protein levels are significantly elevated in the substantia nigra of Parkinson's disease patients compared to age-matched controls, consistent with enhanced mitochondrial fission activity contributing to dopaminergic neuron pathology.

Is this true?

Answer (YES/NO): YES